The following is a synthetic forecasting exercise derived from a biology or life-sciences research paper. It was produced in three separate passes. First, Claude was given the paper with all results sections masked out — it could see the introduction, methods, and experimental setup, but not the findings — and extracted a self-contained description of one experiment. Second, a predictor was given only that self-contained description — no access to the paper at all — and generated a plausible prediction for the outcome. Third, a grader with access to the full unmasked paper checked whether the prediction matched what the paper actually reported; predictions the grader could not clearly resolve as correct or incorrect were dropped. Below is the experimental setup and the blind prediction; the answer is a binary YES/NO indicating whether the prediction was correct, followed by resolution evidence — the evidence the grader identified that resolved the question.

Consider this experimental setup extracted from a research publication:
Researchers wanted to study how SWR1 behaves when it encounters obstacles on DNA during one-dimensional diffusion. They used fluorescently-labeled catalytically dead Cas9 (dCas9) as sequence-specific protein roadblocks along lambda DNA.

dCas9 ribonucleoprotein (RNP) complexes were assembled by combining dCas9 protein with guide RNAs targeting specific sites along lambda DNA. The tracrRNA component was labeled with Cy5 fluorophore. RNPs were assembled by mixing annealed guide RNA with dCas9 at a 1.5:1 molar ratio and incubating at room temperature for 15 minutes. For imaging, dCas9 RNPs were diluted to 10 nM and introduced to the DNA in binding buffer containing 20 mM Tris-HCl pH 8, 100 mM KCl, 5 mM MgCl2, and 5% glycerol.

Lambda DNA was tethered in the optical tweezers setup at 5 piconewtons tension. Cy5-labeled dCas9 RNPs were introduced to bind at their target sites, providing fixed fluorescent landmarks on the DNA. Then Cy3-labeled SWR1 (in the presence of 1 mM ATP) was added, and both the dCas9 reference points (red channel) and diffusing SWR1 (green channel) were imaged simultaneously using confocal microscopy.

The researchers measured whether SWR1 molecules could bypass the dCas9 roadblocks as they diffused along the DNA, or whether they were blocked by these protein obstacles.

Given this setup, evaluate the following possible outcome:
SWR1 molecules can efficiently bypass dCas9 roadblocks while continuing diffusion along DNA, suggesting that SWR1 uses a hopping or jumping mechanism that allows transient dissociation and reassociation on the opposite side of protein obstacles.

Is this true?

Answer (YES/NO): NO